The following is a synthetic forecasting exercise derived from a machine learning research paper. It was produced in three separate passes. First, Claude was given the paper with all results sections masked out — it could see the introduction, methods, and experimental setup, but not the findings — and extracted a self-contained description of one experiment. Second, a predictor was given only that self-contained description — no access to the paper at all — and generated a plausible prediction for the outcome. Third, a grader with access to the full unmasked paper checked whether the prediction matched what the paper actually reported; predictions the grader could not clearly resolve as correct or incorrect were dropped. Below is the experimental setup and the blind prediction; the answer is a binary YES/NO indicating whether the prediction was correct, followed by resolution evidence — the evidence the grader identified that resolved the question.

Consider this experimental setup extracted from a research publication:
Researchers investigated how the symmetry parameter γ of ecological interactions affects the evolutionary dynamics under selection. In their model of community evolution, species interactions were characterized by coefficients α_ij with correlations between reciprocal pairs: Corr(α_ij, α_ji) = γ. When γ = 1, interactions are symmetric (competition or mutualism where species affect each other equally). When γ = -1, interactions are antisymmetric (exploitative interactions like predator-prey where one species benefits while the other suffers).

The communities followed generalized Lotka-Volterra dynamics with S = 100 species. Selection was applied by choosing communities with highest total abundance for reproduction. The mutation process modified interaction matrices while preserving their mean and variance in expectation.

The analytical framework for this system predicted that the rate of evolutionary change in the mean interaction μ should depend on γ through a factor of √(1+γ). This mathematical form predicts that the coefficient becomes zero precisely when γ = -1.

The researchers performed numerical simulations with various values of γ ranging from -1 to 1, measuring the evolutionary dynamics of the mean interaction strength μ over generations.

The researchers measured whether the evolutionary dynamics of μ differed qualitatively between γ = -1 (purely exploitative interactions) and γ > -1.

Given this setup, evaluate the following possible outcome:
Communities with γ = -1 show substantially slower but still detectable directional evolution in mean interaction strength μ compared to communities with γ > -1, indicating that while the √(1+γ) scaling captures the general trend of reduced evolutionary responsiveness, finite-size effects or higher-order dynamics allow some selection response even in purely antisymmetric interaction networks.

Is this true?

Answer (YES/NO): NO